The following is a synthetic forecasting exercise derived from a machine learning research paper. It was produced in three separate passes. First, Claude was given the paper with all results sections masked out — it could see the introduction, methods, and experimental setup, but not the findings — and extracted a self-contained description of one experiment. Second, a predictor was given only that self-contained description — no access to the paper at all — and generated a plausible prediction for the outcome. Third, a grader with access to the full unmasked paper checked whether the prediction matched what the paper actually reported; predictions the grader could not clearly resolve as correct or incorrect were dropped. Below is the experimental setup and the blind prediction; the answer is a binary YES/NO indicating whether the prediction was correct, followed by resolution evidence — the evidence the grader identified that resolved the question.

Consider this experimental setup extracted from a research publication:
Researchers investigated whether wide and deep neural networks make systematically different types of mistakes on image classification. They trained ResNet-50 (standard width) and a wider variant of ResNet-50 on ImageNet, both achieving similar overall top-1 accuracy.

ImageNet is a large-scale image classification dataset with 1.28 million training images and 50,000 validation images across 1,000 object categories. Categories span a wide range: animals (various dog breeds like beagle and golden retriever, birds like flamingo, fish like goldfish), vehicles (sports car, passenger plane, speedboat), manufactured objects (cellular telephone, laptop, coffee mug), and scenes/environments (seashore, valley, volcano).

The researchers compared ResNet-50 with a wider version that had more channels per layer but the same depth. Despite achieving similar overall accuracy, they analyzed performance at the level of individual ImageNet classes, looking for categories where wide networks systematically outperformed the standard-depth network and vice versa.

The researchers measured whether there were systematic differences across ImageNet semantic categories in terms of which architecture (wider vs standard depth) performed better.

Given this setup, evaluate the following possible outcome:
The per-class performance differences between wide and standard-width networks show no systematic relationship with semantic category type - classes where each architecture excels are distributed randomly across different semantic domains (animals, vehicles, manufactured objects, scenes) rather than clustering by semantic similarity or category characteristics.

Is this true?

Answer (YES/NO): NO